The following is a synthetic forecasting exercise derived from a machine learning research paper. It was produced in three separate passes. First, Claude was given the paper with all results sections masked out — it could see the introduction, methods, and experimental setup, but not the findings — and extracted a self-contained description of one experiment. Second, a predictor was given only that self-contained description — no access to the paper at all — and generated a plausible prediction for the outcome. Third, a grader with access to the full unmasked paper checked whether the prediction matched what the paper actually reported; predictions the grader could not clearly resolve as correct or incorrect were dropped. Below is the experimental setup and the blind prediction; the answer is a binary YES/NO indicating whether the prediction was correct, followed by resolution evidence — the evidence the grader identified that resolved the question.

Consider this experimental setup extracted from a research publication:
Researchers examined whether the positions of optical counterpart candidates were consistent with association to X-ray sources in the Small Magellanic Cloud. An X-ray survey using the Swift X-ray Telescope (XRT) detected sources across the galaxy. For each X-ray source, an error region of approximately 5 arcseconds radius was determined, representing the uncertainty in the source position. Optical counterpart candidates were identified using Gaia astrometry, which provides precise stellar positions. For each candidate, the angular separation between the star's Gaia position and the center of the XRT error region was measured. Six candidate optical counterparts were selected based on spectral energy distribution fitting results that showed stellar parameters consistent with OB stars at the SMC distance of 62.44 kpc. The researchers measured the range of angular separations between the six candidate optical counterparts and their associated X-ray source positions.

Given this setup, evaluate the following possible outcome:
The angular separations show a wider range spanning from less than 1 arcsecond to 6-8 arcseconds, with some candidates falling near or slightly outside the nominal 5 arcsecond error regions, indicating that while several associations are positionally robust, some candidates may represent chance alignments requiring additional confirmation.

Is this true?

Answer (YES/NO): NO